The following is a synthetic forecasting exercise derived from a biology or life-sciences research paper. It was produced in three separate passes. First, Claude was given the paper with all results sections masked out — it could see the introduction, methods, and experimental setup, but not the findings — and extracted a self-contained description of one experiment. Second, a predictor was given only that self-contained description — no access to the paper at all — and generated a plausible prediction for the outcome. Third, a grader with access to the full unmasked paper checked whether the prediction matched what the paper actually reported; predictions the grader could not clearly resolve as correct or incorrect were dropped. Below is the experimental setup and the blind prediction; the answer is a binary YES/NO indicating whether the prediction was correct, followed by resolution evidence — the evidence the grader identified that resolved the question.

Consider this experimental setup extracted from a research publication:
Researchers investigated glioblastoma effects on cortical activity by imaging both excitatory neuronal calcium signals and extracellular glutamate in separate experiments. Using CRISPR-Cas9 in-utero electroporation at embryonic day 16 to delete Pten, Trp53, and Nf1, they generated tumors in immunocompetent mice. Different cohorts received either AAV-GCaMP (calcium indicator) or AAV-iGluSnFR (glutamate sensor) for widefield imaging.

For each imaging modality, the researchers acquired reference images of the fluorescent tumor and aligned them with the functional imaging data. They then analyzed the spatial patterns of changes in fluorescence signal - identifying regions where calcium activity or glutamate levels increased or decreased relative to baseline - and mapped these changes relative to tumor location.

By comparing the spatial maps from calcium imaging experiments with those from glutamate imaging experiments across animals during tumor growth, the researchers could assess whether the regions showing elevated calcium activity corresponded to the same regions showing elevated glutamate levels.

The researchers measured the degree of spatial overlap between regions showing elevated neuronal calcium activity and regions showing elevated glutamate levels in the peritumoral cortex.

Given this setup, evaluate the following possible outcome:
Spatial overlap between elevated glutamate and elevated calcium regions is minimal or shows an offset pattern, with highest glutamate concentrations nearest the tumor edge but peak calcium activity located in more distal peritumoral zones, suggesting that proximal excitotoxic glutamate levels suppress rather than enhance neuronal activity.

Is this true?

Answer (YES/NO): NO